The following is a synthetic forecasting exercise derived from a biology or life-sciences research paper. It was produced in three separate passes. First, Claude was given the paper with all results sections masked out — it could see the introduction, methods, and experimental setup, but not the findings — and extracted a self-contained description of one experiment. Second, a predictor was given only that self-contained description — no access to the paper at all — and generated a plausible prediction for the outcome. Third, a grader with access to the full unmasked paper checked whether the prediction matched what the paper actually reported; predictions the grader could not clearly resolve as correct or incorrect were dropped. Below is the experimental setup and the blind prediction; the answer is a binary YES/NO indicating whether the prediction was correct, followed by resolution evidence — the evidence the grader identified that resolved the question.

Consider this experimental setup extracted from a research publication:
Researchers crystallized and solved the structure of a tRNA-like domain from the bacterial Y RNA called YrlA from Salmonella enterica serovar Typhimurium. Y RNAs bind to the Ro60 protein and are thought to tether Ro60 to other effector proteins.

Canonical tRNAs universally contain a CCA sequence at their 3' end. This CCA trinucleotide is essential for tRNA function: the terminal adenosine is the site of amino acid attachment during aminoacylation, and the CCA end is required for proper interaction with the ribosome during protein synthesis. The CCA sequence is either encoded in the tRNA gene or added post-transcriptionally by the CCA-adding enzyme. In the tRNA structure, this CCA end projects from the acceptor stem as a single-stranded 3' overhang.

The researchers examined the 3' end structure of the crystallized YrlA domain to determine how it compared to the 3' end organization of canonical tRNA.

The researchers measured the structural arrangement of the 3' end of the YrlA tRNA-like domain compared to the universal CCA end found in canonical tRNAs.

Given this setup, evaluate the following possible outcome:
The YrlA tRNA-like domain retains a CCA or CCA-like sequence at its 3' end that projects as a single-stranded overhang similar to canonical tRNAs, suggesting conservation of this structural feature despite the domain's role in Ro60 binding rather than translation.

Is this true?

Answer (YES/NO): NO